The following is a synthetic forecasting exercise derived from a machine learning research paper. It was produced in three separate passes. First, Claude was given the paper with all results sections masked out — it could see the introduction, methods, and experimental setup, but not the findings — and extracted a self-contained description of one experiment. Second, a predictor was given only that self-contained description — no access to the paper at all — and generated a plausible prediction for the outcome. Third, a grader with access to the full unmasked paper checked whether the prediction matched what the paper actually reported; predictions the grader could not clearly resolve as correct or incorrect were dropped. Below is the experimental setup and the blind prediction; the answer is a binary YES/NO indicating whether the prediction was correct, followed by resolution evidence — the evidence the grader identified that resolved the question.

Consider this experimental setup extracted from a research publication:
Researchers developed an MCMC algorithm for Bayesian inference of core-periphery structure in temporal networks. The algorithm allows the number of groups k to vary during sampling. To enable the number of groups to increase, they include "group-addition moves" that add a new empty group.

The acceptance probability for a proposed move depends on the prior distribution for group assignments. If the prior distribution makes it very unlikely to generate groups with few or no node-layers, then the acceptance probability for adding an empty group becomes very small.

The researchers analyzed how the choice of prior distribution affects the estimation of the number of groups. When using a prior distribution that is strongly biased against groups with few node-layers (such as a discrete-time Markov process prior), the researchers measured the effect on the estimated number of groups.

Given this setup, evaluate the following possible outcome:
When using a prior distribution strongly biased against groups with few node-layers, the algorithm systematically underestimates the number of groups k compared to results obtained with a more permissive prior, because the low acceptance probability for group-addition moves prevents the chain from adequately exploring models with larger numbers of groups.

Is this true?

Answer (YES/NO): YES